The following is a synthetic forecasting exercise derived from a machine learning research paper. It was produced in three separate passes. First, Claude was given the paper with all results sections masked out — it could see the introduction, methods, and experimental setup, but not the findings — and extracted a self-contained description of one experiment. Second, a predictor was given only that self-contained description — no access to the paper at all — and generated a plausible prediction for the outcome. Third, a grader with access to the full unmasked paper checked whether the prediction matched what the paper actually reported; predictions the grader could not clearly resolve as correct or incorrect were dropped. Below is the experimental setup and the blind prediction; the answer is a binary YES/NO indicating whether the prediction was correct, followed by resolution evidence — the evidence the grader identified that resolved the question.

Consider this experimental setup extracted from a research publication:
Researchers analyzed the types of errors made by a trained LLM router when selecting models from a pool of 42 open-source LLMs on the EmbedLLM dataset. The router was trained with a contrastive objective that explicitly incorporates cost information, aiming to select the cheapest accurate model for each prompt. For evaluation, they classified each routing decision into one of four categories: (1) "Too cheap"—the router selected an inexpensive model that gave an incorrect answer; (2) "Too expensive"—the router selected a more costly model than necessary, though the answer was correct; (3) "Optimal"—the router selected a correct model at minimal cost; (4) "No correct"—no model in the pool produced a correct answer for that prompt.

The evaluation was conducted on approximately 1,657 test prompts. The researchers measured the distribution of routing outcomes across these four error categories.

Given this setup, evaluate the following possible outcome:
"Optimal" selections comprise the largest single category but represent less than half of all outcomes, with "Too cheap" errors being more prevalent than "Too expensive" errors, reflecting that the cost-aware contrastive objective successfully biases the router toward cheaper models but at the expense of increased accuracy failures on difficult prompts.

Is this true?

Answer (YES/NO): NO